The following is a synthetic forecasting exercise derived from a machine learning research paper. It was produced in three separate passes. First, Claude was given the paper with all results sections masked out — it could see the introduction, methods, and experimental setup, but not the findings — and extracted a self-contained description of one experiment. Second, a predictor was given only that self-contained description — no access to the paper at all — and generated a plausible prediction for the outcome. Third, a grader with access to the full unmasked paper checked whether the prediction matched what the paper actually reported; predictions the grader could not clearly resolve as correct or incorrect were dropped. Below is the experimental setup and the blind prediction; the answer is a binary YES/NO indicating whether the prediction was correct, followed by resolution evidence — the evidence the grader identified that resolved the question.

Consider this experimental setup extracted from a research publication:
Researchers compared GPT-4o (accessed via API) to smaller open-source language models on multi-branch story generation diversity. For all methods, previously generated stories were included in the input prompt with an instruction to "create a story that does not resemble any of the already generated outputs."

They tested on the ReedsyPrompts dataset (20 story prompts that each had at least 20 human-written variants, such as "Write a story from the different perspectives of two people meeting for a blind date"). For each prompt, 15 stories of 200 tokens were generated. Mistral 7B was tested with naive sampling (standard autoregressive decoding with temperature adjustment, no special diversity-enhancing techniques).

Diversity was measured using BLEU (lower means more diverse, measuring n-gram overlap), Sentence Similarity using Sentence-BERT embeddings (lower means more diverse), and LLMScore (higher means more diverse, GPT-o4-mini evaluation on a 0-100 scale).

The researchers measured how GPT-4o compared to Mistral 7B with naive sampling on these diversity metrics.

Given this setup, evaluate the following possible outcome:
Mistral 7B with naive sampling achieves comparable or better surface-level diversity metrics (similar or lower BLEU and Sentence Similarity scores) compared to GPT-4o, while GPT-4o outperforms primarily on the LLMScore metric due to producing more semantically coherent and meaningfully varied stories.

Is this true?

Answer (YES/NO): YES